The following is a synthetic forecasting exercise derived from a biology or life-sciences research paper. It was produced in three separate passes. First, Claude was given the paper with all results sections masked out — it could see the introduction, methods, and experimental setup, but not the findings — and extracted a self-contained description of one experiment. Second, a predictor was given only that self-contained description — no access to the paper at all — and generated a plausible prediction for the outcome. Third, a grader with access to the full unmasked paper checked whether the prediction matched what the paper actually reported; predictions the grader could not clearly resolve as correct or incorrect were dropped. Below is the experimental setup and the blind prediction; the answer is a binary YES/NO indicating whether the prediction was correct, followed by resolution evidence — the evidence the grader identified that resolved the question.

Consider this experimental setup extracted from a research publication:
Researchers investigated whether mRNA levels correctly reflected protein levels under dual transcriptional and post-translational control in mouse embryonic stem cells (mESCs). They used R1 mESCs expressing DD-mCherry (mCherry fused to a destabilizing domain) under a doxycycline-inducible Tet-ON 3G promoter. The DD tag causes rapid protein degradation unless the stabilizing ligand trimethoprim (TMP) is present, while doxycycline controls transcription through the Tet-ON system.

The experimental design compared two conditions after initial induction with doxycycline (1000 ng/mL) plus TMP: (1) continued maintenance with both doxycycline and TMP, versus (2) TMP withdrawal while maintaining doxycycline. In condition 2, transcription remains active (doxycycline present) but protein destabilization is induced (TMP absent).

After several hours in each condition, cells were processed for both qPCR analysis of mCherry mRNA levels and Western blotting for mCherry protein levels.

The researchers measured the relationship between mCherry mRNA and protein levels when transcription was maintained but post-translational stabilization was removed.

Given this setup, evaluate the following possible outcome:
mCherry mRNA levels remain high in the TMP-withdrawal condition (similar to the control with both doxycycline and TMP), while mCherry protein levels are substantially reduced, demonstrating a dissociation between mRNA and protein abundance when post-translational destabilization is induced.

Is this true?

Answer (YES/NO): YES